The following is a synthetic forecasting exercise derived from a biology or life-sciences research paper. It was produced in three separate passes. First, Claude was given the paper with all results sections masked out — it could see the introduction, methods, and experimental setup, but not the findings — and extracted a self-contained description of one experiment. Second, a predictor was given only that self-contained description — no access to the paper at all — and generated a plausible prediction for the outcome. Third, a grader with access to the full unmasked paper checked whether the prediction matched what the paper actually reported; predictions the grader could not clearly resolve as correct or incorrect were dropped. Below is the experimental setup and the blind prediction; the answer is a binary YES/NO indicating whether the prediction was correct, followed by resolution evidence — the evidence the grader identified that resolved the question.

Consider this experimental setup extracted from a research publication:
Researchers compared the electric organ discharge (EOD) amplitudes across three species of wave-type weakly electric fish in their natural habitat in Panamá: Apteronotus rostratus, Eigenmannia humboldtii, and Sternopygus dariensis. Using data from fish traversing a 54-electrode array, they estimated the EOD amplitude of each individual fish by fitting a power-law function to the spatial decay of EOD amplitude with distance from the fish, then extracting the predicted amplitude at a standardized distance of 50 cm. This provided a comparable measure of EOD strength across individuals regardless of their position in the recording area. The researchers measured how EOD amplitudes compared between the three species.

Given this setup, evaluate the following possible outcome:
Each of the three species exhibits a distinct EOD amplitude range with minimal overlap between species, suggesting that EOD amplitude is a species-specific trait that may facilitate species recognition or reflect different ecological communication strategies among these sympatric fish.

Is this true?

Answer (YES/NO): NO